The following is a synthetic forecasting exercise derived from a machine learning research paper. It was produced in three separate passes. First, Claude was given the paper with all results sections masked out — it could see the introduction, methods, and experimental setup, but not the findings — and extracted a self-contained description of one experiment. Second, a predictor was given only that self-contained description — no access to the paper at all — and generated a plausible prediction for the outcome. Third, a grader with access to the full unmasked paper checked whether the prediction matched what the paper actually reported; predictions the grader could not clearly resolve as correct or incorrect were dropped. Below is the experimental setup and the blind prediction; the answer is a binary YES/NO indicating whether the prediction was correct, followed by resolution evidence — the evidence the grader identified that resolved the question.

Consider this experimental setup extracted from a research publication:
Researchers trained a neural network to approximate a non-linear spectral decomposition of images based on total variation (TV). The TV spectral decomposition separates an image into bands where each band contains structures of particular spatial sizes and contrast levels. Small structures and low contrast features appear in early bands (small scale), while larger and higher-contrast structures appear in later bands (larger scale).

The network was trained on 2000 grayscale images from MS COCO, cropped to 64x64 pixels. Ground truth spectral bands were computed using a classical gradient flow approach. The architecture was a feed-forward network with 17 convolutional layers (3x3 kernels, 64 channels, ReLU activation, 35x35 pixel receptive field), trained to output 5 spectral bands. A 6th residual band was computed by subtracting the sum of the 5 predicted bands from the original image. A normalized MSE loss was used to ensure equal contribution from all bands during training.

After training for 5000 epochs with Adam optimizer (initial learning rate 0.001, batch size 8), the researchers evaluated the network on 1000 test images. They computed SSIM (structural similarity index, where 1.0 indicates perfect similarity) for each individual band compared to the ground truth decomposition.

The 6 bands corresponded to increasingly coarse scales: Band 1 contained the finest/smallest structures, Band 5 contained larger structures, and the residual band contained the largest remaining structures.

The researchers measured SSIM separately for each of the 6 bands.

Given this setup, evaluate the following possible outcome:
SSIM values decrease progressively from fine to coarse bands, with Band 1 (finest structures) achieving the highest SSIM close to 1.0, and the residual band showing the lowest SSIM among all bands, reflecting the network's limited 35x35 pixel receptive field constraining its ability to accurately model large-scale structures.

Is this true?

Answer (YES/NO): NO